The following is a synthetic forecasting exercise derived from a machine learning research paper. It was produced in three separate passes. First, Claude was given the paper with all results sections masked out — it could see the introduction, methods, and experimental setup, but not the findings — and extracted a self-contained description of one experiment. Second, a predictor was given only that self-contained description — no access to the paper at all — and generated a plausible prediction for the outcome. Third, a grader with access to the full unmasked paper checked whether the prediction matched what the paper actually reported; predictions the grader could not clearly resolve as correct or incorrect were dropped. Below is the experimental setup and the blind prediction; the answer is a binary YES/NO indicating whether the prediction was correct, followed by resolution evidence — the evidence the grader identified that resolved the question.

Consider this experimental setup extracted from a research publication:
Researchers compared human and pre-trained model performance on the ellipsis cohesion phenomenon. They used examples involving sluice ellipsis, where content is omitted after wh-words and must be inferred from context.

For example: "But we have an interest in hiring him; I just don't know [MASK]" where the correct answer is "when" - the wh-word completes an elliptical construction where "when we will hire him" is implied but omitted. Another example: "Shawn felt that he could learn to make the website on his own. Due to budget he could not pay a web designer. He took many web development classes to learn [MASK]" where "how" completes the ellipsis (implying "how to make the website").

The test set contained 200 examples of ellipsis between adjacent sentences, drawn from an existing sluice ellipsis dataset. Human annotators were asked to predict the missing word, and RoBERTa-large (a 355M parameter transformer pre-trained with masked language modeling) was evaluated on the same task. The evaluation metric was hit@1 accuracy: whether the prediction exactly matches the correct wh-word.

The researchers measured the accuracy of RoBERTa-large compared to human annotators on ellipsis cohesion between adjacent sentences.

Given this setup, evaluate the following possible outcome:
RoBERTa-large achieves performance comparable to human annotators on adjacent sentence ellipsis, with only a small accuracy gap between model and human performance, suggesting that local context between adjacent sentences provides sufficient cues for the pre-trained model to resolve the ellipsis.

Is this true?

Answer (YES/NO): NO